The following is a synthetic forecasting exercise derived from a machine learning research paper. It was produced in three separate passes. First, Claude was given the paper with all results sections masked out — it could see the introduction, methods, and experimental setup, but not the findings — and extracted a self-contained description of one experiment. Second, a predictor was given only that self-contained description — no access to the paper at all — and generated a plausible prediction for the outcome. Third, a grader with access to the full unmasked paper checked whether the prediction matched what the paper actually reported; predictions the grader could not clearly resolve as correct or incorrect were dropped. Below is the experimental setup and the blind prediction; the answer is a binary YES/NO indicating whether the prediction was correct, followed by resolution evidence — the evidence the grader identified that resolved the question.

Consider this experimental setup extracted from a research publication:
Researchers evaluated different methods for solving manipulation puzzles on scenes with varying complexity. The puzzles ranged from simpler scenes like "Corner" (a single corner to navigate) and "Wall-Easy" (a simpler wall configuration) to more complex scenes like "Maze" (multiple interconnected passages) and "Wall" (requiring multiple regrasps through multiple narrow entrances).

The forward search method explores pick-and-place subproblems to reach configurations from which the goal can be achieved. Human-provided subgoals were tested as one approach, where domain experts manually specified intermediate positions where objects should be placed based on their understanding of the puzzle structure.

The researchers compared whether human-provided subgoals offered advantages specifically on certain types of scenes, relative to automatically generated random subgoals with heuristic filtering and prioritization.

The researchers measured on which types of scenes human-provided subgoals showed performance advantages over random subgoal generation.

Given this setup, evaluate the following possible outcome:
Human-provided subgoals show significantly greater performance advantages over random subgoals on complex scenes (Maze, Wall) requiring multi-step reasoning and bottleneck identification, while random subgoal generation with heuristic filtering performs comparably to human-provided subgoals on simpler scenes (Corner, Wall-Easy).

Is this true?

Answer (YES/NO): YES